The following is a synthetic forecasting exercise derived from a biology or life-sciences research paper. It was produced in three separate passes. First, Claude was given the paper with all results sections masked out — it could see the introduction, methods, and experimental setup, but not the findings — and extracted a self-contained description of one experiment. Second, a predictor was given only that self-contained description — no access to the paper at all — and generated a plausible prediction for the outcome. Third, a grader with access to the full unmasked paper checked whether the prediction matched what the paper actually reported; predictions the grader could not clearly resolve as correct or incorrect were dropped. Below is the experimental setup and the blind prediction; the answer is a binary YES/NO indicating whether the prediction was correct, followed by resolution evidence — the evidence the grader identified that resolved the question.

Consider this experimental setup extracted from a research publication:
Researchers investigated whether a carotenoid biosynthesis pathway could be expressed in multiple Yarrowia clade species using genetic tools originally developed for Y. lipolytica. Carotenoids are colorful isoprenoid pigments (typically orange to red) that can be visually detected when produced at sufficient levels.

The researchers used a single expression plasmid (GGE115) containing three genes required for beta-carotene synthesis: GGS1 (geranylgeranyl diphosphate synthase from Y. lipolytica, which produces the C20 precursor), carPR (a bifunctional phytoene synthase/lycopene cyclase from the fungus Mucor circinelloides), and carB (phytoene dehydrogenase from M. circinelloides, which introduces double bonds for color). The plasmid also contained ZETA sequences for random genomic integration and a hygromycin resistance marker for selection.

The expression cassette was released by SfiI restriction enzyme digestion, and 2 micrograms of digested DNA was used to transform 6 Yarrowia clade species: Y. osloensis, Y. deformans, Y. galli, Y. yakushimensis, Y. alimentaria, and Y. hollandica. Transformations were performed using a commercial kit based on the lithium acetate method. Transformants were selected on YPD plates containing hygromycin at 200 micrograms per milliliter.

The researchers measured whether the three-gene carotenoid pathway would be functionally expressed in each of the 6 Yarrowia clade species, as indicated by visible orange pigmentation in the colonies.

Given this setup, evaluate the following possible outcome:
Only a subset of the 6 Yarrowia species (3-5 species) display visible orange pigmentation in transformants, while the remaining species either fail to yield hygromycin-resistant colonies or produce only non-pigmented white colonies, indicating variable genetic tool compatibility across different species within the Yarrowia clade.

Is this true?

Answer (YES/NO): YES